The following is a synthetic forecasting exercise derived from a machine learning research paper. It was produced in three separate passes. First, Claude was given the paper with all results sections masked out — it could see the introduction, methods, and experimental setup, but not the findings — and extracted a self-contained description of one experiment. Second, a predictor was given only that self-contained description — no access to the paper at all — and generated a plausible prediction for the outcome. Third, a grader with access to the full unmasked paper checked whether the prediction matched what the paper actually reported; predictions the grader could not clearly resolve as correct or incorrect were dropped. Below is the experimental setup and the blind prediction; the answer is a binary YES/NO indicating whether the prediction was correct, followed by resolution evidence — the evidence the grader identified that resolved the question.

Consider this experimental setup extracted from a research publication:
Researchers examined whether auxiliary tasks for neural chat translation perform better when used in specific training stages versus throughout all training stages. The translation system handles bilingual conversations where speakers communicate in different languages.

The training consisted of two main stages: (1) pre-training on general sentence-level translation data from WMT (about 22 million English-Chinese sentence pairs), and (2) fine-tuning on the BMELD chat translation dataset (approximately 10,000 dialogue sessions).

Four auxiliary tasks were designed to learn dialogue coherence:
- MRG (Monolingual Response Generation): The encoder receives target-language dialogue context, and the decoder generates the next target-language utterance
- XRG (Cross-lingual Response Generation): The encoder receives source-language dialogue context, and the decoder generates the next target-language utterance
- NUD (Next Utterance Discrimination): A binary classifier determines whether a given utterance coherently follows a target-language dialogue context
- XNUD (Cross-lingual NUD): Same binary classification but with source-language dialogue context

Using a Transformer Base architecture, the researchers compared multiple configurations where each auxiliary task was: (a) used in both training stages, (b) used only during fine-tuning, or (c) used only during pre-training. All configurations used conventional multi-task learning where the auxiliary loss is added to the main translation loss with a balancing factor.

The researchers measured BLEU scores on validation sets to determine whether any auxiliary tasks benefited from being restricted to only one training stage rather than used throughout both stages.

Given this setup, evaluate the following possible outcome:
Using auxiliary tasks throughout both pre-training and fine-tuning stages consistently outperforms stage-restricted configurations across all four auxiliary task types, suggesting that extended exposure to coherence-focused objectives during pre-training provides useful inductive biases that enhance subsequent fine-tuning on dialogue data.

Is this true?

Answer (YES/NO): NO